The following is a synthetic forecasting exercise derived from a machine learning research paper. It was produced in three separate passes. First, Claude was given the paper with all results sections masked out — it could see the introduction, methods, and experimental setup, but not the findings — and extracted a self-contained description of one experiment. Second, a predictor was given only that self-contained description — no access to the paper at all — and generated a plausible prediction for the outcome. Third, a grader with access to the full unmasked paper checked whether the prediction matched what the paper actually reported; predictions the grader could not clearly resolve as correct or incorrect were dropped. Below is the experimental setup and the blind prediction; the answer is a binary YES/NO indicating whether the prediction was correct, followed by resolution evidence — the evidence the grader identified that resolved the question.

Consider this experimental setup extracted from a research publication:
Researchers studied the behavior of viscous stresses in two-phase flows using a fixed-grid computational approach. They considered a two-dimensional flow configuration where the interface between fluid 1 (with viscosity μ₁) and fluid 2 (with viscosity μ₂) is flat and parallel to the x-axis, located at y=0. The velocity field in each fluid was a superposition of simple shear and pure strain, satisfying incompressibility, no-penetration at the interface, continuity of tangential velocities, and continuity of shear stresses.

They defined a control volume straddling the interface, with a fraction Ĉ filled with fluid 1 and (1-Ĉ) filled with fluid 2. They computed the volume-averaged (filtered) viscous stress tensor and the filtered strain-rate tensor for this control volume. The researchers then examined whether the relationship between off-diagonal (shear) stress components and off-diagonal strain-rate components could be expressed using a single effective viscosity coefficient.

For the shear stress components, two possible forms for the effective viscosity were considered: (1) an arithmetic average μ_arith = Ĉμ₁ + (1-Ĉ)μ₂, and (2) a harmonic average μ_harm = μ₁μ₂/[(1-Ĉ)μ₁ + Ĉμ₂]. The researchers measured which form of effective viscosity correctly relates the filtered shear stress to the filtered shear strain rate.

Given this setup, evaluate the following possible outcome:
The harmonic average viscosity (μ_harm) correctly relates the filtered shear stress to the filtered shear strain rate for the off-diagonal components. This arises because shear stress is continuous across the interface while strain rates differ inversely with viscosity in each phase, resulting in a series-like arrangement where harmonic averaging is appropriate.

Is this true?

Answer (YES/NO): YES